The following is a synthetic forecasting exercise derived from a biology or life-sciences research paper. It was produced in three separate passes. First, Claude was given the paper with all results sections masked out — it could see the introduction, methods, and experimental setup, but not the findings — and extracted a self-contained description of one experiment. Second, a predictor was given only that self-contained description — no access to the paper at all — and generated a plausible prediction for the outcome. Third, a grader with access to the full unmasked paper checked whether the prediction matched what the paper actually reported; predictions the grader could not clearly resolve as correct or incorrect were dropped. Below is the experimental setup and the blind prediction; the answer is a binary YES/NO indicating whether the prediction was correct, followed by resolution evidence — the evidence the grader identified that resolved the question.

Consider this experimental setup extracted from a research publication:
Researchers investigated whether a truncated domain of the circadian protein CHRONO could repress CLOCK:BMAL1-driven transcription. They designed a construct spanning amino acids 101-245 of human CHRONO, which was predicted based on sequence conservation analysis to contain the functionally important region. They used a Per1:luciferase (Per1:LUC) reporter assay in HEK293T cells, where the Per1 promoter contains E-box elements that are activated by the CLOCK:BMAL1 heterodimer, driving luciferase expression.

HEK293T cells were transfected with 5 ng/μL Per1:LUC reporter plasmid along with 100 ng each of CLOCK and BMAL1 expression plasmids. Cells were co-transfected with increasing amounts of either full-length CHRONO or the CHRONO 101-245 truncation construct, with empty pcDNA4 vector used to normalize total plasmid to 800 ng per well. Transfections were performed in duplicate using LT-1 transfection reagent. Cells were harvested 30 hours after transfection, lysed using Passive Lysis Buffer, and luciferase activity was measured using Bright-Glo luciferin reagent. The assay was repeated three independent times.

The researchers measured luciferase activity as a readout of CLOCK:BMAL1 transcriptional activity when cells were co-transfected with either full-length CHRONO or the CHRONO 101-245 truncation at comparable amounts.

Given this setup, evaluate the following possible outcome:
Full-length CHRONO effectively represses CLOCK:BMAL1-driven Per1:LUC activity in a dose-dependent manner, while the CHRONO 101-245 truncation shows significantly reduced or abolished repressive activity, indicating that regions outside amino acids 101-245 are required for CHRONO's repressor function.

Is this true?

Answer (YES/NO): NO